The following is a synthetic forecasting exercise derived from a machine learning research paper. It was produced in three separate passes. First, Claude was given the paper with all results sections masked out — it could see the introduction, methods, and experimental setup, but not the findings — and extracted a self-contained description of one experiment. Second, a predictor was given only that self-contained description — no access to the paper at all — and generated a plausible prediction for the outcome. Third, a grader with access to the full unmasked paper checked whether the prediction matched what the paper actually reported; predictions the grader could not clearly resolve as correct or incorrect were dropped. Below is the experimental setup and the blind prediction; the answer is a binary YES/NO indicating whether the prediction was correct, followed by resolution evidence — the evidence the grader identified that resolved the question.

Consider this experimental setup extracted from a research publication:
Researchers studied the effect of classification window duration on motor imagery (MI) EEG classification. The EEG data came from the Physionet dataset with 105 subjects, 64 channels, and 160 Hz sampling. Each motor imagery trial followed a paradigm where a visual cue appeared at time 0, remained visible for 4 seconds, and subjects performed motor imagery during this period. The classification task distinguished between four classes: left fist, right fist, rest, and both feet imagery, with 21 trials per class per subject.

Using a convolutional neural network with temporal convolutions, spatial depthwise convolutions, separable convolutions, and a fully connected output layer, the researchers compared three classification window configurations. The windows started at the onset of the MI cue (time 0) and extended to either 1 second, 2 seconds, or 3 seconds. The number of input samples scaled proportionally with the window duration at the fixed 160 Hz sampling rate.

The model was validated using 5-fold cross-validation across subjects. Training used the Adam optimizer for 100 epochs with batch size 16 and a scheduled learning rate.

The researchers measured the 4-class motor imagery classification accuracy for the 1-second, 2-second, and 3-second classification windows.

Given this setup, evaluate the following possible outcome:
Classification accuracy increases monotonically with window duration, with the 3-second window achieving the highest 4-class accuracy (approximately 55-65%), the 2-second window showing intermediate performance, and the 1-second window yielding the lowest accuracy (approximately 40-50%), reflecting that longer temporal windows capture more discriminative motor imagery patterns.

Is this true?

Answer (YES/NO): NO